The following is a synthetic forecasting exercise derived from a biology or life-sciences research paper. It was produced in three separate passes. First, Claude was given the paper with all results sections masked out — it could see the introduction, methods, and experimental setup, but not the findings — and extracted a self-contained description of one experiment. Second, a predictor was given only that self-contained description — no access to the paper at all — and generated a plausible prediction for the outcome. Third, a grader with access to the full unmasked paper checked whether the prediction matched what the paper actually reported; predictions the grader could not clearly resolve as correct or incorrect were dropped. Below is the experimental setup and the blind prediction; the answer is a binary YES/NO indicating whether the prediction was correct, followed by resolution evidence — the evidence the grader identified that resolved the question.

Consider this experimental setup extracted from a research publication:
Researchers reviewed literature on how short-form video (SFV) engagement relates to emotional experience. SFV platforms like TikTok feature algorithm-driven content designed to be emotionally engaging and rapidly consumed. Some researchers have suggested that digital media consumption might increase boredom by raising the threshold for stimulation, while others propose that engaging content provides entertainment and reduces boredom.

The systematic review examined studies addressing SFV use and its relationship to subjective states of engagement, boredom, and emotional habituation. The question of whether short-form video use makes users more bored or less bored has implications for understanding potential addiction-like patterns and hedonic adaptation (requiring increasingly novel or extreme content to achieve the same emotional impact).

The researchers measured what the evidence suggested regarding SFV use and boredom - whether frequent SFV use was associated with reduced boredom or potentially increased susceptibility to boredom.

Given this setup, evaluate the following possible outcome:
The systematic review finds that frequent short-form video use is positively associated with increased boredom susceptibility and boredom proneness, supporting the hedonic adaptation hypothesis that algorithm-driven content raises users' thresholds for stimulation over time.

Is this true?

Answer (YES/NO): YES